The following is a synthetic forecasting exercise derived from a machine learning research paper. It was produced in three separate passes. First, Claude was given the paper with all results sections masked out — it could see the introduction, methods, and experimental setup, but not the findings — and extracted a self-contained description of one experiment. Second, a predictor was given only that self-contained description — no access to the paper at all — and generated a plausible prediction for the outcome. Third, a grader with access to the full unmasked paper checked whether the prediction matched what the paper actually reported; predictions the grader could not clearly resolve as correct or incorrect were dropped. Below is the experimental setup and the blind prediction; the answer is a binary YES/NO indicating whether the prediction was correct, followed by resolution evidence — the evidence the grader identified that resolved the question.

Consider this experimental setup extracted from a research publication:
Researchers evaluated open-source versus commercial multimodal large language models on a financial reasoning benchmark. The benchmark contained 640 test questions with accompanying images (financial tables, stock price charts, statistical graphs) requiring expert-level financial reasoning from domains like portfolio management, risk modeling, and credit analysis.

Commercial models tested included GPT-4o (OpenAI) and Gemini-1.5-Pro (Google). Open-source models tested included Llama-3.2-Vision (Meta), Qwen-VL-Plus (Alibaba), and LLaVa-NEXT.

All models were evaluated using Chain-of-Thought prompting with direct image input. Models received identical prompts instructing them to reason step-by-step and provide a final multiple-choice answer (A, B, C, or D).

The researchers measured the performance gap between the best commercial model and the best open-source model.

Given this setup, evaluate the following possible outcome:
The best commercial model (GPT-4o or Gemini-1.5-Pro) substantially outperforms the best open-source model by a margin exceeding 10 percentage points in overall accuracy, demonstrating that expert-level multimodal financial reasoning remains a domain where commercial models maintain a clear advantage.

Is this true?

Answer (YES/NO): YES